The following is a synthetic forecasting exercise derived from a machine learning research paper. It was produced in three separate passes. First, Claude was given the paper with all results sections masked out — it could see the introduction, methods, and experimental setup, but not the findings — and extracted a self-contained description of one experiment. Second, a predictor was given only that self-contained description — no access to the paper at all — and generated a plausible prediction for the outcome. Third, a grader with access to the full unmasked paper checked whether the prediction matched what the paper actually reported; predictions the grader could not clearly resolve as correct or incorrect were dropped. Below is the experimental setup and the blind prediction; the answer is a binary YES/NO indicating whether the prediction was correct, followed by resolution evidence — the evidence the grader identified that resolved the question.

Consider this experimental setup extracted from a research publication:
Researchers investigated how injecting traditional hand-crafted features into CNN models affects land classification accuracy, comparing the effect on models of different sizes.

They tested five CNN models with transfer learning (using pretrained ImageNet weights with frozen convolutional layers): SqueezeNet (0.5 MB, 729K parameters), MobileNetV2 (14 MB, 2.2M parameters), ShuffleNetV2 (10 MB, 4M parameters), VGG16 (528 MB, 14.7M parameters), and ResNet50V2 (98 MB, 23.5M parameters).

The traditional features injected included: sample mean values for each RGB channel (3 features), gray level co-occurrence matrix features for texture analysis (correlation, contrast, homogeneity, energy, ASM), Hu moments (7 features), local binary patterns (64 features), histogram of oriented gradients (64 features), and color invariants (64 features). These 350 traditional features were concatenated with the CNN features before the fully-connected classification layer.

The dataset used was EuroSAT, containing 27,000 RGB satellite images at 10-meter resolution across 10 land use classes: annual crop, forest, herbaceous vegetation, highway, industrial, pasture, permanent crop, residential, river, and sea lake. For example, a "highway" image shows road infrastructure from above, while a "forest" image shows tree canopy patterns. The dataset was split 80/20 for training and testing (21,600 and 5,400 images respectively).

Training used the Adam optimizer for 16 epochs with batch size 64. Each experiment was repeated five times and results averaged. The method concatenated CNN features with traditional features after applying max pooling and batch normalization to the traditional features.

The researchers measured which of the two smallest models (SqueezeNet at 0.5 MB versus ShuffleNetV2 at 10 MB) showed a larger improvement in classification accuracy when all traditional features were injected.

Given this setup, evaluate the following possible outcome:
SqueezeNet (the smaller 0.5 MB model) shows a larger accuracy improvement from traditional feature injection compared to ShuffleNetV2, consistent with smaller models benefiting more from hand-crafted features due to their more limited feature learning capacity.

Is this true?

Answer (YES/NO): YES